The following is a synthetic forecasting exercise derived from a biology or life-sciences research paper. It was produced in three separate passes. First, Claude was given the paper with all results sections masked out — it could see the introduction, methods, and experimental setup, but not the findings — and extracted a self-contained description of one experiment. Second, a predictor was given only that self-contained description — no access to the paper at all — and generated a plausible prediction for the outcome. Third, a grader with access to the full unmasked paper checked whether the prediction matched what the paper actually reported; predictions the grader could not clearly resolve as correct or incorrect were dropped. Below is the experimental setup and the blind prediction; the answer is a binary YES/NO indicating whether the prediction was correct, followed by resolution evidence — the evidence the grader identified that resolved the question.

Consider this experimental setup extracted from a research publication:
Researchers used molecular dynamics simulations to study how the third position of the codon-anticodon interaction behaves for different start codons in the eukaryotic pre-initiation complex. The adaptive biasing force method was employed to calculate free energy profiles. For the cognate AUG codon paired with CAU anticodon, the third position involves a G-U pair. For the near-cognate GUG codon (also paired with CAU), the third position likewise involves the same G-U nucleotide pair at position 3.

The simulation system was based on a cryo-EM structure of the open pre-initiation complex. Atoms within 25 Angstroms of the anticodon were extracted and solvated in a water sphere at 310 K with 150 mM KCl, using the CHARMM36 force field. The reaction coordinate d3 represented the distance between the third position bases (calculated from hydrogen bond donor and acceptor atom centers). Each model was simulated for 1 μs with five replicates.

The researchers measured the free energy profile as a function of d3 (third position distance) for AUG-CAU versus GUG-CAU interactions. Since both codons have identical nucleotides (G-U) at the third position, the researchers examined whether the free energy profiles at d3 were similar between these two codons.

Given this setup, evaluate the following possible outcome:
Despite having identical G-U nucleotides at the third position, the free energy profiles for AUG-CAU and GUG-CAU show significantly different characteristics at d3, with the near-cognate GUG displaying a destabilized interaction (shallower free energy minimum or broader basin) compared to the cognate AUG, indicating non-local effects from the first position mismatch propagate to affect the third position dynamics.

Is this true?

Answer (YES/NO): YES